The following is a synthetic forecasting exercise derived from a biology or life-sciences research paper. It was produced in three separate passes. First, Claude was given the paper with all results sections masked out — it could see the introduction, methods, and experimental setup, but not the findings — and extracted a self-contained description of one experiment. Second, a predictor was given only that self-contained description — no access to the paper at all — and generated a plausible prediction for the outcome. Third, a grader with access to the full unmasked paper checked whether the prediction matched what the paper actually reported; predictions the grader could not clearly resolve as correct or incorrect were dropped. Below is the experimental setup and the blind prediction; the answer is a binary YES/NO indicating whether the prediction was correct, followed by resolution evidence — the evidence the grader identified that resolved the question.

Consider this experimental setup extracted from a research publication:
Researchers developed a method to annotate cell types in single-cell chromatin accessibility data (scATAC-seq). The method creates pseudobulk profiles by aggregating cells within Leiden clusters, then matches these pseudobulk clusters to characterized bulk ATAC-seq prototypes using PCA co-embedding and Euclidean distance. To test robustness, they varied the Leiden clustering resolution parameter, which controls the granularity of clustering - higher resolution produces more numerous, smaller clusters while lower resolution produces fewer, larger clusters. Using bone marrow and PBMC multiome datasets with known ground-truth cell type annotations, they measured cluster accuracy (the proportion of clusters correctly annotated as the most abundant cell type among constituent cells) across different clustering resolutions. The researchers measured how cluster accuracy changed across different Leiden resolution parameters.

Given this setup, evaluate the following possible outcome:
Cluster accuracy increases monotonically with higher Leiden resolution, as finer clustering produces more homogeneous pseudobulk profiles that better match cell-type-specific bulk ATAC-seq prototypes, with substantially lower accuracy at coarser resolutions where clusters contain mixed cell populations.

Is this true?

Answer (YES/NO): NO